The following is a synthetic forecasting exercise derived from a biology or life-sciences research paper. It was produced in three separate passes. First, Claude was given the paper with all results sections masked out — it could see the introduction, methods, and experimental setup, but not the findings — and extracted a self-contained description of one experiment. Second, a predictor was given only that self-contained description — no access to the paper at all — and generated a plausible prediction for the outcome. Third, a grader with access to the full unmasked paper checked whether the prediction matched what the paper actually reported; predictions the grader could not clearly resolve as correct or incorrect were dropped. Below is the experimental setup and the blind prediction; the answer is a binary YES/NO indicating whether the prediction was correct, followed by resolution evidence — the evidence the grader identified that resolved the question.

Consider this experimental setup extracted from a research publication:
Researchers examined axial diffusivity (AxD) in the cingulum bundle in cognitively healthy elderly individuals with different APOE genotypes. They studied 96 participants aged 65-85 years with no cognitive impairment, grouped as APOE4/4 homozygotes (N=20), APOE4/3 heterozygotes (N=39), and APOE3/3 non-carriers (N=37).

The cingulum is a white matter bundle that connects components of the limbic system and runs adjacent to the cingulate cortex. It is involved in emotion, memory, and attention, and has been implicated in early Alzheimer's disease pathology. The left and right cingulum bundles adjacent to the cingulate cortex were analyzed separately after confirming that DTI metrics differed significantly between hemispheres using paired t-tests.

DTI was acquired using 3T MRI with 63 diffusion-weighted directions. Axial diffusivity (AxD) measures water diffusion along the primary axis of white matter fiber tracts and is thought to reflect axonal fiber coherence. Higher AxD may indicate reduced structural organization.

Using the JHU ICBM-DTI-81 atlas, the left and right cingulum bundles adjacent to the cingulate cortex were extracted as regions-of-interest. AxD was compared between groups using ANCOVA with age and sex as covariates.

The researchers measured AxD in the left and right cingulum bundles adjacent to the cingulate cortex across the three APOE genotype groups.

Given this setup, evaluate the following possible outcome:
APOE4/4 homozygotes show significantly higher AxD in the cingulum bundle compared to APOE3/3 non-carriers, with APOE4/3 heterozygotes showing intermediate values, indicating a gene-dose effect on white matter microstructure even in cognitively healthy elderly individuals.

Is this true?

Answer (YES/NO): NO